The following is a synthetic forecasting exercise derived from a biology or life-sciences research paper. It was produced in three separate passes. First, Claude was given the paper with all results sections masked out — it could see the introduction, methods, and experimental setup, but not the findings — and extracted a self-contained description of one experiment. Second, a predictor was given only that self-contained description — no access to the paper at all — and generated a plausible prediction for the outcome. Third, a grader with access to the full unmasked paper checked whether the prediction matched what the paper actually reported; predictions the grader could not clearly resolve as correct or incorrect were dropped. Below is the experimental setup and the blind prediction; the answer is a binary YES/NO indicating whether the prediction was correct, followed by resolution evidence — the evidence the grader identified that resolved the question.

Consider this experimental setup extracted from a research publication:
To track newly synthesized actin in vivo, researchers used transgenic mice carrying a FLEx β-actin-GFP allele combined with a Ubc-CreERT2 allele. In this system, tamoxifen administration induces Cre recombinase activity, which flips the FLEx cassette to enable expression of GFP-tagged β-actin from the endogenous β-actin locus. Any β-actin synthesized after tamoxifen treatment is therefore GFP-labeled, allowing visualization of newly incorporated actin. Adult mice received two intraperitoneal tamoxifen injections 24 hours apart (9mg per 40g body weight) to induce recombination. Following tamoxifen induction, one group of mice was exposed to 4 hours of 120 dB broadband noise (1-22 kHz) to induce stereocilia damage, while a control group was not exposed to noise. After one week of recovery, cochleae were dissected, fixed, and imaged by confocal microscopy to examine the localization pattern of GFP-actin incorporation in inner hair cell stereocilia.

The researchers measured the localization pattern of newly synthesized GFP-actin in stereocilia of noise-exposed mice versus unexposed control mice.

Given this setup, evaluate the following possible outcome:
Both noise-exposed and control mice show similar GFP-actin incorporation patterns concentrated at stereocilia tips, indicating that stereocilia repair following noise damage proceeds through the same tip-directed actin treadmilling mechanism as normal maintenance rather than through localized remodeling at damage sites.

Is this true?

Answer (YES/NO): NO